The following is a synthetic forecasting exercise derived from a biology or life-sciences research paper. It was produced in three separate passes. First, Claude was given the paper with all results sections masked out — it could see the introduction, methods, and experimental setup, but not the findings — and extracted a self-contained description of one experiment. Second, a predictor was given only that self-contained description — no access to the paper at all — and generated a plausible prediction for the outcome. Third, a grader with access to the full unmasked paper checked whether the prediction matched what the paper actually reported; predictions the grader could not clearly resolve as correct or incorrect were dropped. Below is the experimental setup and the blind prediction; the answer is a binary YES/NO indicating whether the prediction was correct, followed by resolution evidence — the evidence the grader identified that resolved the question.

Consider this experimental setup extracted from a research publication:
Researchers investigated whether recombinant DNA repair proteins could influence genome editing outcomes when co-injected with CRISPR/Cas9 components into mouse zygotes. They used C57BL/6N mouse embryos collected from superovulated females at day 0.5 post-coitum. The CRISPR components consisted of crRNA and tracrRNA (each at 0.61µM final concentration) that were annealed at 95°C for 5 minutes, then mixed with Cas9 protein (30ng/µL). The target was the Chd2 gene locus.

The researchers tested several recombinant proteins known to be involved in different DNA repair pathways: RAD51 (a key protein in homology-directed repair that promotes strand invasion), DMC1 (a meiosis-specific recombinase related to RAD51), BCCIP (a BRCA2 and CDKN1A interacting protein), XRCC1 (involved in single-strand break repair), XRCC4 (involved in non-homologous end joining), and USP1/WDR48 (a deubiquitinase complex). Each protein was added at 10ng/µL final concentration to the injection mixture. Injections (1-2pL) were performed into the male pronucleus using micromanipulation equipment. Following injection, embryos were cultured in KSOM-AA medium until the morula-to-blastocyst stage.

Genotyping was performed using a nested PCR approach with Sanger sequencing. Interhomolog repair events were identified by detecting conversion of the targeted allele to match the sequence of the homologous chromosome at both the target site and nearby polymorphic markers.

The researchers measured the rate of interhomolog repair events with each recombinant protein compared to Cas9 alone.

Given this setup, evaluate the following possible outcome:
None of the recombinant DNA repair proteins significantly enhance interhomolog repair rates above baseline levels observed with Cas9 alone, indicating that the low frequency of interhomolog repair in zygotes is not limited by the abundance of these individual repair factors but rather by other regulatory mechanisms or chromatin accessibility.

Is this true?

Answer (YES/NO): NO